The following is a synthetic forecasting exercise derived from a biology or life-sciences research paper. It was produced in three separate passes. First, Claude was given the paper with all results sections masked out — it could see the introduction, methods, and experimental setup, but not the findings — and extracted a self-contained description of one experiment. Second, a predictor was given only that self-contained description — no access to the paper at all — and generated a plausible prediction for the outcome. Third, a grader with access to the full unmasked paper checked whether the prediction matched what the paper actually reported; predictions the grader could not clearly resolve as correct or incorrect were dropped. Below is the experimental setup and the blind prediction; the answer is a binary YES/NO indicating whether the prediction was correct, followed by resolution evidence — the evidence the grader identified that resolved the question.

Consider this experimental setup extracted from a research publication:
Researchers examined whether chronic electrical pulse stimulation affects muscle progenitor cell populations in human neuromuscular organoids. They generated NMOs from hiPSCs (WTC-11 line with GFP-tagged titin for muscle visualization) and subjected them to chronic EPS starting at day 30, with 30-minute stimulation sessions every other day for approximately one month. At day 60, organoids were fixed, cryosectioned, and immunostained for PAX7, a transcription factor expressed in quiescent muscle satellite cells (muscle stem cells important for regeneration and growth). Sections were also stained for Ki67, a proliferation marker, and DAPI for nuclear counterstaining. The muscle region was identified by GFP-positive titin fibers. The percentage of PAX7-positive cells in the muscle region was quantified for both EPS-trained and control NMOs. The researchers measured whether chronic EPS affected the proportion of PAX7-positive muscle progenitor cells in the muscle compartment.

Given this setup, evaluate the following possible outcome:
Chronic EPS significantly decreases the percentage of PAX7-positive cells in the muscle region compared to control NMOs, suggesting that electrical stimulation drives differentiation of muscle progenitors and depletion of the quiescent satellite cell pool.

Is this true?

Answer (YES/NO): NO